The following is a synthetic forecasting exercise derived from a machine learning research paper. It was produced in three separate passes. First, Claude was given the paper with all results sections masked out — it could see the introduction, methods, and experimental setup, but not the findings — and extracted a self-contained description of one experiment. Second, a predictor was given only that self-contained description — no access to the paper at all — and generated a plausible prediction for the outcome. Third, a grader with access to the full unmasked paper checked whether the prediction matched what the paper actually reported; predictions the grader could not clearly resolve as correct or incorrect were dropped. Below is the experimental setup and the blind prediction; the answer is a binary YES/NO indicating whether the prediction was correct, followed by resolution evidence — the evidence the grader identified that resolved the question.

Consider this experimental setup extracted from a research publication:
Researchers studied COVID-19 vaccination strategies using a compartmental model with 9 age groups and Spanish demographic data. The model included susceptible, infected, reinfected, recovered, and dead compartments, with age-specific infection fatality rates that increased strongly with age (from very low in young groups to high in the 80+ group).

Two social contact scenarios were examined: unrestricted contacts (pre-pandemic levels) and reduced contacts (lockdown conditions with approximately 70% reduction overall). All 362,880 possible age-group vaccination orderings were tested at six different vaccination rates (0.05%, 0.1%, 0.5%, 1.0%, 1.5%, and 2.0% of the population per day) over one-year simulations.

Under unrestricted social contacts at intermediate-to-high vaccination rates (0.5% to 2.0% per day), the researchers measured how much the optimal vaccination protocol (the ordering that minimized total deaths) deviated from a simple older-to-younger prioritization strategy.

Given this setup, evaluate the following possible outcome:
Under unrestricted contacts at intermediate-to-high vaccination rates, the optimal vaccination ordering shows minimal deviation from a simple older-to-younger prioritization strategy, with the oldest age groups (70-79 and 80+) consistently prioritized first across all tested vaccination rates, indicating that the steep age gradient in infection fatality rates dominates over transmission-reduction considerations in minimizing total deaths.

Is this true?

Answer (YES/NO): NO